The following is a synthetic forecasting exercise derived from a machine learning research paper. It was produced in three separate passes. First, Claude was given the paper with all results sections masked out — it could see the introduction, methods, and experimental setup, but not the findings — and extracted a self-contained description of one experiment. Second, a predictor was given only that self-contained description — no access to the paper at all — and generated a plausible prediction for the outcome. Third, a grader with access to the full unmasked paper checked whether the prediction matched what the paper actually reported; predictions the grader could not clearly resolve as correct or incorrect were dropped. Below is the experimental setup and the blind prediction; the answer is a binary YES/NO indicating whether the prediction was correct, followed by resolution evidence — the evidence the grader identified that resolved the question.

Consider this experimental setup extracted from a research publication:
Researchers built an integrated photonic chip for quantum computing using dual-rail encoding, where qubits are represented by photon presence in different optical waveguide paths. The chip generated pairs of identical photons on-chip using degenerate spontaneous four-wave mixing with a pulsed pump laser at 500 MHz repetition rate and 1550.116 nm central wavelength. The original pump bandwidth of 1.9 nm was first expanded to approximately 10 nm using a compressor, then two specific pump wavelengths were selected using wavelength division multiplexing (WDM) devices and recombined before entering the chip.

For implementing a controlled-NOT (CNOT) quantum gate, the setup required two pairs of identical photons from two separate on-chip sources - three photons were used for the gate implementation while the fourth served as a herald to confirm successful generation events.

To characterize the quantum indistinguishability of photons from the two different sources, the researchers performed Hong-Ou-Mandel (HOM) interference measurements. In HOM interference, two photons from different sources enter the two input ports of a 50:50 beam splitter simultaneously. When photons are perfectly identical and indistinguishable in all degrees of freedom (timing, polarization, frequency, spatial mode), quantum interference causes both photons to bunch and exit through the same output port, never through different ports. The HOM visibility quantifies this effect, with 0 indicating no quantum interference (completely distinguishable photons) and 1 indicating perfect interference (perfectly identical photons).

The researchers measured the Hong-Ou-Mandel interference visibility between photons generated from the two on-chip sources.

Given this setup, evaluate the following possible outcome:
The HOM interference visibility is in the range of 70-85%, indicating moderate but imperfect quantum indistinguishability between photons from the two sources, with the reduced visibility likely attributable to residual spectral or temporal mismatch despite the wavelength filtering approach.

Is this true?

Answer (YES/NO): NO